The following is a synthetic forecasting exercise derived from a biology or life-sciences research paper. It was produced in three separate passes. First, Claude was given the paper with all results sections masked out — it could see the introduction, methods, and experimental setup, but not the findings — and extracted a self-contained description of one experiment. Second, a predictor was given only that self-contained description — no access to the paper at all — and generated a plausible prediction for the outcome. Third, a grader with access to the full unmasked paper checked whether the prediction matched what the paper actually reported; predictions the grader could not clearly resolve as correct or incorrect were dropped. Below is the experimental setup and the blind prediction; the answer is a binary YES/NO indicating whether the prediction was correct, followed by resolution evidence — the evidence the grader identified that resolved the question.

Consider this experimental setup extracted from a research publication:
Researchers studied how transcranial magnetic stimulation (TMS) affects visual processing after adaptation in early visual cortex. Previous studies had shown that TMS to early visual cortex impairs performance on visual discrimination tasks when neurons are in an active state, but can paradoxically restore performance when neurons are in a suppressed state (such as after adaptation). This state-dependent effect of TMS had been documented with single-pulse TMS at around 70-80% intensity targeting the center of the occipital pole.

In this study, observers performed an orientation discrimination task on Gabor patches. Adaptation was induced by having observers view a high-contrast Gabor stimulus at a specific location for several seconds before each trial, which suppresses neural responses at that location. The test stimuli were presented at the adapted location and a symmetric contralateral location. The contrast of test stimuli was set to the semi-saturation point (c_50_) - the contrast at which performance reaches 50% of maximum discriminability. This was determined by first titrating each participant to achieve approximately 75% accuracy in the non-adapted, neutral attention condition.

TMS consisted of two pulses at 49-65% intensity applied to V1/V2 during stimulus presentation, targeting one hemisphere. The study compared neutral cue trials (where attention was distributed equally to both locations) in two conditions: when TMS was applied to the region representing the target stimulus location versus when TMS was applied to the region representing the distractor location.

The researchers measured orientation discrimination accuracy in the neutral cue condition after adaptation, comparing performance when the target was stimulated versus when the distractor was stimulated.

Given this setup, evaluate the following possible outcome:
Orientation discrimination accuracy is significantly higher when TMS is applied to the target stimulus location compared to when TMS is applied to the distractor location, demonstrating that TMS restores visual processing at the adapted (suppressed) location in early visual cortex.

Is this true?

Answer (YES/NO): NO